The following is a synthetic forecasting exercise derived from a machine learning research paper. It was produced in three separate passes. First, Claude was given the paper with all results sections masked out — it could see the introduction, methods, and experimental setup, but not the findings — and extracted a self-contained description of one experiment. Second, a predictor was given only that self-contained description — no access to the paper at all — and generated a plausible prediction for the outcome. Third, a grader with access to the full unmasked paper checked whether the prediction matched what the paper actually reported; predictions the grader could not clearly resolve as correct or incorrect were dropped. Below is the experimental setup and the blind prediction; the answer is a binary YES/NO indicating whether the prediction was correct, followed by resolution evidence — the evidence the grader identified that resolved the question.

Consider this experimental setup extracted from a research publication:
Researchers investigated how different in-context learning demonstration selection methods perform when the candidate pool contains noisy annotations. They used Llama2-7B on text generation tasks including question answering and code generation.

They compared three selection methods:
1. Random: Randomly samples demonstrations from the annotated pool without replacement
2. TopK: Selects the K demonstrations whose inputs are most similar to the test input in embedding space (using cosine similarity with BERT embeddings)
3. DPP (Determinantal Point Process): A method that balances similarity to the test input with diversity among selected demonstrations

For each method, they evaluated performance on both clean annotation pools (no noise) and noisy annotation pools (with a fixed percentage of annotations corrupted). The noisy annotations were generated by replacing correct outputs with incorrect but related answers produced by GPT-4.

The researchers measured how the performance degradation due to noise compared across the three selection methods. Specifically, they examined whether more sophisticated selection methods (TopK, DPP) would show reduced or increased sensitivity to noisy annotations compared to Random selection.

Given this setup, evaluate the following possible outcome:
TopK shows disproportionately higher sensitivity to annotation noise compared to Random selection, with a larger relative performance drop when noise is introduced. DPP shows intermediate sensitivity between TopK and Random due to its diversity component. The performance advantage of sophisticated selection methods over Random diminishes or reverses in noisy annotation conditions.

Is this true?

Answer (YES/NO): NO